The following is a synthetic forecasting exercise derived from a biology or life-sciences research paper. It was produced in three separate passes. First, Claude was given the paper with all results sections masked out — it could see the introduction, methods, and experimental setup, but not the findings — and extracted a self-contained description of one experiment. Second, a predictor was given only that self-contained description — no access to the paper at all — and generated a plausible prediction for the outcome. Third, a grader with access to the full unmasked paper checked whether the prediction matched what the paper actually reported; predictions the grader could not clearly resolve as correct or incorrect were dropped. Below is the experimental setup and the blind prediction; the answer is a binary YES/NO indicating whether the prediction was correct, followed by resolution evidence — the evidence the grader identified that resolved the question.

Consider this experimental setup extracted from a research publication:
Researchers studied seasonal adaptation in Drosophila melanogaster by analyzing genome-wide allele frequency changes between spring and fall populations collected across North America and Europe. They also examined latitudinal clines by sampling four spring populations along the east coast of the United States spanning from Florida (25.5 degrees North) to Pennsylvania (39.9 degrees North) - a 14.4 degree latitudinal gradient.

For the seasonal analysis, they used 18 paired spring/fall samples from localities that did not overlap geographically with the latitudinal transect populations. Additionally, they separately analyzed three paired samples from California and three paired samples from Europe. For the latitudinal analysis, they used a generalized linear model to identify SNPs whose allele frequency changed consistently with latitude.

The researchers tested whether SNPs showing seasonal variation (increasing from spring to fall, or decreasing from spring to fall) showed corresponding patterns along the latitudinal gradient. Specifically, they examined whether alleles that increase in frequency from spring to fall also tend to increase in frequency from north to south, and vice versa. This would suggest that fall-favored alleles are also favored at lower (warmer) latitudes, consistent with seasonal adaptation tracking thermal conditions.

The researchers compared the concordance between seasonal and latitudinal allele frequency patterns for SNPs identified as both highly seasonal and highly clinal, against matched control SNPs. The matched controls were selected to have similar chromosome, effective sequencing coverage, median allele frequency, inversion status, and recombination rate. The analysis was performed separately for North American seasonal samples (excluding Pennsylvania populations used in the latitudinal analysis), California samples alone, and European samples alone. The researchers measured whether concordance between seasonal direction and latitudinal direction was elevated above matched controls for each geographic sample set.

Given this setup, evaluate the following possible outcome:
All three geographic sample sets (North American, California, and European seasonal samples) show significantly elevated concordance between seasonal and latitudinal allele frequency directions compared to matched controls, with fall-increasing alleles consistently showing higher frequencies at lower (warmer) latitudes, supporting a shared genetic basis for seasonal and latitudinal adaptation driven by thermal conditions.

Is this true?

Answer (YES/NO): YES